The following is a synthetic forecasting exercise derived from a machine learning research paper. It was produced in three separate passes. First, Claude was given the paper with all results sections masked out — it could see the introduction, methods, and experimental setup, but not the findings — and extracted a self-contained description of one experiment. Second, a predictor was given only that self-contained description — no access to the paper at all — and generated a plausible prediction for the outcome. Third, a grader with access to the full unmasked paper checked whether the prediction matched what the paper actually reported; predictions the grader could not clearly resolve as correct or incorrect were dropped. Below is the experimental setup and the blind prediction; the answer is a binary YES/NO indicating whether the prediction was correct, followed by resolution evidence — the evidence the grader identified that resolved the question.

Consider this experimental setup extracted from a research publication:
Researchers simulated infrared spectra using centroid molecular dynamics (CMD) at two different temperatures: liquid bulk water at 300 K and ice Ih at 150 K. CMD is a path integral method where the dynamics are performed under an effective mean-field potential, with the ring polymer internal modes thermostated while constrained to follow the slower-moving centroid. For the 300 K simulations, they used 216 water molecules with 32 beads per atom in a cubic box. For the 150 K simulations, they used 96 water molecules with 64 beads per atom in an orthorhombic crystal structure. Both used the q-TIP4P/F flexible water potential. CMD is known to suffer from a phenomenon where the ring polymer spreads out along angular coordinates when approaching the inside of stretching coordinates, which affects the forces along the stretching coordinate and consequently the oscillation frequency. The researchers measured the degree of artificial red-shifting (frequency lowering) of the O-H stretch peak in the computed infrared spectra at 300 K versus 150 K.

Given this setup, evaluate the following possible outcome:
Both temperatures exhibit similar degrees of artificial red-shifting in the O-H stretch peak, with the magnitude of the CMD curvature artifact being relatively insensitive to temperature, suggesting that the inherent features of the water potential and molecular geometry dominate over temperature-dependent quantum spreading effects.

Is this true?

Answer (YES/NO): NO